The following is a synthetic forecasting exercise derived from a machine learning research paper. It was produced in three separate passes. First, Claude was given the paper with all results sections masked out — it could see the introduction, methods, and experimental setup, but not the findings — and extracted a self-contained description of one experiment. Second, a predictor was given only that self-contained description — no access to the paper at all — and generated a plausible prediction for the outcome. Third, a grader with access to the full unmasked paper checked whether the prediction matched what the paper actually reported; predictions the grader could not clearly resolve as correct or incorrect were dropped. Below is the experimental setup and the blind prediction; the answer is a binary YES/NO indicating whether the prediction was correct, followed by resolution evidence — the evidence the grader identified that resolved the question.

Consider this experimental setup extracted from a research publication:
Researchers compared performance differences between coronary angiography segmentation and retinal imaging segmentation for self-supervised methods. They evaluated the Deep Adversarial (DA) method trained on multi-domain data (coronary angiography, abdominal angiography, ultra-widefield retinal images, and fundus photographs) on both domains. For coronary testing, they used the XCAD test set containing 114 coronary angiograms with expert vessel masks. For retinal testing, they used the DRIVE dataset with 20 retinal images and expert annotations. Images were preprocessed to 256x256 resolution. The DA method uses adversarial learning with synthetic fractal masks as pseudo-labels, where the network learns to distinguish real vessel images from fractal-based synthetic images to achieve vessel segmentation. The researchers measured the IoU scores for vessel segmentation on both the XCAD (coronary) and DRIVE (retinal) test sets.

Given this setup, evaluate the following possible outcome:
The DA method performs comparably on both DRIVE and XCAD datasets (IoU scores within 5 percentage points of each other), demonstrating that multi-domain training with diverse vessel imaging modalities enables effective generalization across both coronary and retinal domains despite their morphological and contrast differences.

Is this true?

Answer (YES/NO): YES